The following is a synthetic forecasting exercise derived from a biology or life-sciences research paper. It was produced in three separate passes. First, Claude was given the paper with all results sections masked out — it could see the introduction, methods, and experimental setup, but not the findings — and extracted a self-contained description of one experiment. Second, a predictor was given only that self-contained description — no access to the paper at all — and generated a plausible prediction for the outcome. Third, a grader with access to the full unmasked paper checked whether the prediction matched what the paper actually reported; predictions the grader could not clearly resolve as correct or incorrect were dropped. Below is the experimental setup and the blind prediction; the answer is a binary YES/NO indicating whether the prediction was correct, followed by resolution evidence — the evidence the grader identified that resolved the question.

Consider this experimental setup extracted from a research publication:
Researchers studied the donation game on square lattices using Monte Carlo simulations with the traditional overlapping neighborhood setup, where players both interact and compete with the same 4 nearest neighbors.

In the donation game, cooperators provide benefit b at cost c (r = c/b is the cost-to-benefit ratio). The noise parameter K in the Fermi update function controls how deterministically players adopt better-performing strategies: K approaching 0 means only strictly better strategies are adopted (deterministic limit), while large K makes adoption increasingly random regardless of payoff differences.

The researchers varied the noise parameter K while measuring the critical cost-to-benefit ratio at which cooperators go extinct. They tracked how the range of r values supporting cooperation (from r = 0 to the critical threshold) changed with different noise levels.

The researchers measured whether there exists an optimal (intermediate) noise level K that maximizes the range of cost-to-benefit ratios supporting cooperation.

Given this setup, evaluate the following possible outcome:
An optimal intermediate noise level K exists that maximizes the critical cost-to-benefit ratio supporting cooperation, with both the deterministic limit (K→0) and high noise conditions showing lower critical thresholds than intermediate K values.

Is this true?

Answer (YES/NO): YES